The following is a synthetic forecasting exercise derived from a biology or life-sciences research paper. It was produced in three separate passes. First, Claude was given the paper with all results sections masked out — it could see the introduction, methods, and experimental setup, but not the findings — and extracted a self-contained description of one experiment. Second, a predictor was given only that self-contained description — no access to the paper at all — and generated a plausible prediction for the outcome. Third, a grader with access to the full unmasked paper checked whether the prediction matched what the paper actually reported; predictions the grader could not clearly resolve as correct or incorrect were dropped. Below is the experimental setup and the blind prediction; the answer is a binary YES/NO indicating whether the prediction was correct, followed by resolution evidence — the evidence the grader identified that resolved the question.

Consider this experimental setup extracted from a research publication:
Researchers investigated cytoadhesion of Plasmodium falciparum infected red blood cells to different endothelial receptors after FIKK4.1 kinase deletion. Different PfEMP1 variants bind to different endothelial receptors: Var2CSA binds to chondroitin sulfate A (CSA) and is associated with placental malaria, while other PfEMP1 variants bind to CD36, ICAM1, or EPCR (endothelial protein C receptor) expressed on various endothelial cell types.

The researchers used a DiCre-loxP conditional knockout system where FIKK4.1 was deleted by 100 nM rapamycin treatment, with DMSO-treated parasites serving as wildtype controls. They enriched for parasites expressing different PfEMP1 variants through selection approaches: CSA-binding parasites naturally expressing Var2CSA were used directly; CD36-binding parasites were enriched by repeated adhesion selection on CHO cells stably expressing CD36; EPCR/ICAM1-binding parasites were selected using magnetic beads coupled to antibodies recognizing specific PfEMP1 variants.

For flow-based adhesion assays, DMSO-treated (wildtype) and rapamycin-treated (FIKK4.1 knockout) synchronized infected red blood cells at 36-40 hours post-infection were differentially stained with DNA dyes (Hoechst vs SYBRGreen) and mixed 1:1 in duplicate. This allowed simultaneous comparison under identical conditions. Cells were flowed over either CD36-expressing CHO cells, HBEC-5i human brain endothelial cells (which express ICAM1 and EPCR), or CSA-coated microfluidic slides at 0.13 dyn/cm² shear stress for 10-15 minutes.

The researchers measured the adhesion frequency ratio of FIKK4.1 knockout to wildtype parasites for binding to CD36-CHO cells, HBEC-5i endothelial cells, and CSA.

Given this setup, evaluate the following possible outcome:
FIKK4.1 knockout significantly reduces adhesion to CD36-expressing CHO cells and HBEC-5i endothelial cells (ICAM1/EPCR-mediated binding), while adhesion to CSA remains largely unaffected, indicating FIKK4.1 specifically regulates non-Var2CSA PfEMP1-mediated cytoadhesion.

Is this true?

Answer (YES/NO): NO